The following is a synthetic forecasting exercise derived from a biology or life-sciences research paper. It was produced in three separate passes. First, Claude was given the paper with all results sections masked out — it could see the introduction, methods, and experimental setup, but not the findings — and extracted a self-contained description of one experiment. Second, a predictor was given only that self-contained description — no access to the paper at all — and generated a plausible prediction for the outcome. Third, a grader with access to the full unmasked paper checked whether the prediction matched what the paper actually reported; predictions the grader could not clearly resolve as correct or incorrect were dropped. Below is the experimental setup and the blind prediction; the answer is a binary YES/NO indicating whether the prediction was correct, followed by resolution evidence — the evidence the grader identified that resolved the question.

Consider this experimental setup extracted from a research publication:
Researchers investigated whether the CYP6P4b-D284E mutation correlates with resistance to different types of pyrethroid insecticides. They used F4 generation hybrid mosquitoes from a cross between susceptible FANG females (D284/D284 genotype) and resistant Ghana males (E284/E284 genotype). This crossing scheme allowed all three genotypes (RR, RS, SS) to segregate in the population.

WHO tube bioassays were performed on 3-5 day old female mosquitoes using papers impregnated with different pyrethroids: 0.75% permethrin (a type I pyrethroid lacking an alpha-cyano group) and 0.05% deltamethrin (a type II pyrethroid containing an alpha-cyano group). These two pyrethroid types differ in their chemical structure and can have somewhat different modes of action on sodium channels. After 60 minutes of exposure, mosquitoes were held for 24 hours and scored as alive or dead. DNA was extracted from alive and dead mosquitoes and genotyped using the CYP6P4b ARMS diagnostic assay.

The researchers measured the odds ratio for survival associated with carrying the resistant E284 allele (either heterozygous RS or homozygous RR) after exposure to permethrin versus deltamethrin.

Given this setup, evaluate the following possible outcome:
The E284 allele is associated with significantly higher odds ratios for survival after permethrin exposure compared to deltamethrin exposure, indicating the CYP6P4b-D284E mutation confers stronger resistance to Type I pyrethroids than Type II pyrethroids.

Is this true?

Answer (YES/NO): NO